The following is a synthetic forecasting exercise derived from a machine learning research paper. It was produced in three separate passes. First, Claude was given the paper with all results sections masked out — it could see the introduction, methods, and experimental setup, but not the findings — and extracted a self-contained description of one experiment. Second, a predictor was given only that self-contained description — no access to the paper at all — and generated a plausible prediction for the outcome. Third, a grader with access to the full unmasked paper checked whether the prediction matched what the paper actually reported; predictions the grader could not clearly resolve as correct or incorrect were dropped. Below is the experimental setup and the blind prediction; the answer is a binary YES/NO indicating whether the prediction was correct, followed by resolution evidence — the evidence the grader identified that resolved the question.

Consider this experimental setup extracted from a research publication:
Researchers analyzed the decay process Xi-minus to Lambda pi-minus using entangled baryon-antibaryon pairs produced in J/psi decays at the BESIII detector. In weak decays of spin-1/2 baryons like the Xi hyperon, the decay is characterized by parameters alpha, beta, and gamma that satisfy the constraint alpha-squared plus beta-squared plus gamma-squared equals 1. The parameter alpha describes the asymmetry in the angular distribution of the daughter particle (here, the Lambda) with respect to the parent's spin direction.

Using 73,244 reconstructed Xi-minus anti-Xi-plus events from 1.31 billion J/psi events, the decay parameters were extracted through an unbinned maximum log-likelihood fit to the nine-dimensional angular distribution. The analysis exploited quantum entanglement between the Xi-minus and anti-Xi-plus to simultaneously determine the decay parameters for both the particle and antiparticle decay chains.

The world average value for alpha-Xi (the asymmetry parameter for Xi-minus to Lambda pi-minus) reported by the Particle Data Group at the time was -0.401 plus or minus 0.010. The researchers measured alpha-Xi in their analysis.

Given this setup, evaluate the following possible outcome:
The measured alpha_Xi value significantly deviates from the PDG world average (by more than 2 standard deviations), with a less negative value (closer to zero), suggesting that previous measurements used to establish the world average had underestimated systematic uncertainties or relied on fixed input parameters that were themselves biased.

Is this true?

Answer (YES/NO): YES